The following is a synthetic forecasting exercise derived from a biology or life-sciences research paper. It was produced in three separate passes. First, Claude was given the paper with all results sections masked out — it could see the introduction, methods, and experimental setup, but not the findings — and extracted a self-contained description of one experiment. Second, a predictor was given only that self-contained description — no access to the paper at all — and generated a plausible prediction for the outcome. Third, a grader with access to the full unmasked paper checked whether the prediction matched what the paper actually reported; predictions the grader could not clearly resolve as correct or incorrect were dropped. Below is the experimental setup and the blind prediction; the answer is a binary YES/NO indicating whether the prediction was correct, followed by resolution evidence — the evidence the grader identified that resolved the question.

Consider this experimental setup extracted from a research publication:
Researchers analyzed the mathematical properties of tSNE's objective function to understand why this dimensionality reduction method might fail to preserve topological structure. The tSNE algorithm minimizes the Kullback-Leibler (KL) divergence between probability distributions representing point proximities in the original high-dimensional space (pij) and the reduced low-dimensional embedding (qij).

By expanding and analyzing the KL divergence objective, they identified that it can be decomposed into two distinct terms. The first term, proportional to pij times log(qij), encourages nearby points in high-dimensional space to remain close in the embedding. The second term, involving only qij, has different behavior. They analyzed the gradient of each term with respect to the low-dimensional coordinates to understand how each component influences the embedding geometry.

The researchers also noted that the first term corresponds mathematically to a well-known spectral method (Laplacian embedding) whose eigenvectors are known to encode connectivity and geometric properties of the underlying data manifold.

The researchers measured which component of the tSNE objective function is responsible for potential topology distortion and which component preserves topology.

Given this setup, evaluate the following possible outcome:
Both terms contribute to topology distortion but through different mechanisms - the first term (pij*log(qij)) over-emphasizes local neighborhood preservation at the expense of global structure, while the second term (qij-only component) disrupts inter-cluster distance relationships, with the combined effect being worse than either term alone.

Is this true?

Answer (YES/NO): NO